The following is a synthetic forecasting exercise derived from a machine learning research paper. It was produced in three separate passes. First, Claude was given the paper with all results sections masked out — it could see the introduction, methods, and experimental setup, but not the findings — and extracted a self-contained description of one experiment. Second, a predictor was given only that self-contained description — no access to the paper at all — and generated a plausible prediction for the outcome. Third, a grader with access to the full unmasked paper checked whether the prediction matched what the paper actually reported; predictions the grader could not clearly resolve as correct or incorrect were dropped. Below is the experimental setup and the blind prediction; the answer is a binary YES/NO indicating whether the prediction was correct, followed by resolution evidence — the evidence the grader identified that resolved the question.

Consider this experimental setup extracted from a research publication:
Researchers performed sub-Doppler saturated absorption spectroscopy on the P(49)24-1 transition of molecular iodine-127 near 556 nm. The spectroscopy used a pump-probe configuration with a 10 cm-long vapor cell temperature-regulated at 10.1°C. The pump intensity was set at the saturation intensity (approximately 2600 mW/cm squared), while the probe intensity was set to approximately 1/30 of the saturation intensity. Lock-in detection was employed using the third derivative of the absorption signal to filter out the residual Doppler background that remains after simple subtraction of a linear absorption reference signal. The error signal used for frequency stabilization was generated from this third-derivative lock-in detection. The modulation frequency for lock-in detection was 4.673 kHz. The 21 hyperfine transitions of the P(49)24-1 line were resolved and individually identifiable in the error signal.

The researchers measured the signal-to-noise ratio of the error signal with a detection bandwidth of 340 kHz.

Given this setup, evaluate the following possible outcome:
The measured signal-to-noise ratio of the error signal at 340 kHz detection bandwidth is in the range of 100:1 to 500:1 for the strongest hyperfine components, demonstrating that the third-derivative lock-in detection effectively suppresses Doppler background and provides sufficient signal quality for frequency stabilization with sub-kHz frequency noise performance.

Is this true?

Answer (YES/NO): NO